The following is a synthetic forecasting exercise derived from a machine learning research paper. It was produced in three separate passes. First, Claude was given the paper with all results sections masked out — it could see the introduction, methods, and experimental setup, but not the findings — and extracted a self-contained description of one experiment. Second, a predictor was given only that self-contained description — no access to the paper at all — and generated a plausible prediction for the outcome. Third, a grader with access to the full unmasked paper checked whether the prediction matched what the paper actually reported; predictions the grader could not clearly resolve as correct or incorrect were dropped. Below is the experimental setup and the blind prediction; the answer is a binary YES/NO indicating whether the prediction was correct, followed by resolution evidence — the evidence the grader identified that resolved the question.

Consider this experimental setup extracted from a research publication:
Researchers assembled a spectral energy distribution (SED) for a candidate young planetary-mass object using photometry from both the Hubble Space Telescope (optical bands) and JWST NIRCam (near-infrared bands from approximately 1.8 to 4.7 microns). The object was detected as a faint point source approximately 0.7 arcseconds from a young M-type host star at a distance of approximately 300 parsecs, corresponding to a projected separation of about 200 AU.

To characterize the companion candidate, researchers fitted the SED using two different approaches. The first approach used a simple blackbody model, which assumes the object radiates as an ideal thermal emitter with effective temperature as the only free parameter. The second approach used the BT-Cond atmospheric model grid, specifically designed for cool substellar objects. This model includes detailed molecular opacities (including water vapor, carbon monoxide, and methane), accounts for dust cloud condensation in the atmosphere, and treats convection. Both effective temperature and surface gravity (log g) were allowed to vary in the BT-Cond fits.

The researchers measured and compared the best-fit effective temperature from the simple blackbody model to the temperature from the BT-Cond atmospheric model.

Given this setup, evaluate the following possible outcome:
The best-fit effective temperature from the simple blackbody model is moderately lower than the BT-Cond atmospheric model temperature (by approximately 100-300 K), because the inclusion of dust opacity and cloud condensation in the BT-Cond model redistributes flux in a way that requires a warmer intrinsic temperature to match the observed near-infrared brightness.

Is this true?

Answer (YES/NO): YES